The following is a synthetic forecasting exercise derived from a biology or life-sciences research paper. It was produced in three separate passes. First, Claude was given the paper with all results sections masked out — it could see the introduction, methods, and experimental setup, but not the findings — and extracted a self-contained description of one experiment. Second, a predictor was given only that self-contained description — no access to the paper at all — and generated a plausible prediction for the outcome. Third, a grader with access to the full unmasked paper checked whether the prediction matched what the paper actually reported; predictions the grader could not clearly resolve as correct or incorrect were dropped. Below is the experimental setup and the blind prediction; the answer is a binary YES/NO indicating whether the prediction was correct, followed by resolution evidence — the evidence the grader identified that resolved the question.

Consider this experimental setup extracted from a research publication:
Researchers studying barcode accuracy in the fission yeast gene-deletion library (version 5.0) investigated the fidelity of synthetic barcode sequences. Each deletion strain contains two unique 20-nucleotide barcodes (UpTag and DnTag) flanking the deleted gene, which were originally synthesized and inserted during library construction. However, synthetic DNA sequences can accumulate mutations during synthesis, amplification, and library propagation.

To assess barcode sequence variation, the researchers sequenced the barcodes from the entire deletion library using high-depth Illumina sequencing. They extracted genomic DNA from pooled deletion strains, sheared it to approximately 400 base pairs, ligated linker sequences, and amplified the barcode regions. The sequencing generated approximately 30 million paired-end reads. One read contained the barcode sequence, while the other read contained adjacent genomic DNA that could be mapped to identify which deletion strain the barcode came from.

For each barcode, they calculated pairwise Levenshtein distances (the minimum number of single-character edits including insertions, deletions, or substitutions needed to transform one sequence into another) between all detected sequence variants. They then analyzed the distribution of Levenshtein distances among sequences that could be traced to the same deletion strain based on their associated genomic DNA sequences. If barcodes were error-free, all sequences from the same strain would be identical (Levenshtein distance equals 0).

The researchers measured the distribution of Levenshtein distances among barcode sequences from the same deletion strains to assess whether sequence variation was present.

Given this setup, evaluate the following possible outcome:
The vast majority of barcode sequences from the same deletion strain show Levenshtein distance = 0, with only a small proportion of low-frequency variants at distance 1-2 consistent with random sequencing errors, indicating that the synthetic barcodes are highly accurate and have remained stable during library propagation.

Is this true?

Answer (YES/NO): NO